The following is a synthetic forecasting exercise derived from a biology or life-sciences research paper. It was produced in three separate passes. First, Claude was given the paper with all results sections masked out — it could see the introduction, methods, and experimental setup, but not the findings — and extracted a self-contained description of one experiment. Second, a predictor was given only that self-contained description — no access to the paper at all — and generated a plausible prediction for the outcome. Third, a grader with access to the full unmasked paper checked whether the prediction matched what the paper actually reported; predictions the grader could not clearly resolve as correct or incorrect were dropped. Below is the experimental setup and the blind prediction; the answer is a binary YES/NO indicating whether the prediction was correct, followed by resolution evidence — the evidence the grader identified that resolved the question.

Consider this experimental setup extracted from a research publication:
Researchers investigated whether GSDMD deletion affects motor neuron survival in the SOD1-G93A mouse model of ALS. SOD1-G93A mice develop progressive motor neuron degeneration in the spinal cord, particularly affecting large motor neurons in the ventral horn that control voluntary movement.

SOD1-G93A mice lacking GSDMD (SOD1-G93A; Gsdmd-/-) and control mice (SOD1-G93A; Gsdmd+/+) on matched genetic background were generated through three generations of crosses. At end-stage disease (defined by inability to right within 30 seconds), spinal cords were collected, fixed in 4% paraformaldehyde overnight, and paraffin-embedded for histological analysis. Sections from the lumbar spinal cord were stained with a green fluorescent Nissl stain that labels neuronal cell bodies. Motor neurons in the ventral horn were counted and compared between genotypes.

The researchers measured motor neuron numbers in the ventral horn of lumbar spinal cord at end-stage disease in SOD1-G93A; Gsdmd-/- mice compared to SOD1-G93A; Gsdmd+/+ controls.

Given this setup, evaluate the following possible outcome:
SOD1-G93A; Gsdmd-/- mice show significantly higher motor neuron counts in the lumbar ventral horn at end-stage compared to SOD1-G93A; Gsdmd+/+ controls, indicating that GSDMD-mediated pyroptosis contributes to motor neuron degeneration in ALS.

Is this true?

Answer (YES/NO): NO